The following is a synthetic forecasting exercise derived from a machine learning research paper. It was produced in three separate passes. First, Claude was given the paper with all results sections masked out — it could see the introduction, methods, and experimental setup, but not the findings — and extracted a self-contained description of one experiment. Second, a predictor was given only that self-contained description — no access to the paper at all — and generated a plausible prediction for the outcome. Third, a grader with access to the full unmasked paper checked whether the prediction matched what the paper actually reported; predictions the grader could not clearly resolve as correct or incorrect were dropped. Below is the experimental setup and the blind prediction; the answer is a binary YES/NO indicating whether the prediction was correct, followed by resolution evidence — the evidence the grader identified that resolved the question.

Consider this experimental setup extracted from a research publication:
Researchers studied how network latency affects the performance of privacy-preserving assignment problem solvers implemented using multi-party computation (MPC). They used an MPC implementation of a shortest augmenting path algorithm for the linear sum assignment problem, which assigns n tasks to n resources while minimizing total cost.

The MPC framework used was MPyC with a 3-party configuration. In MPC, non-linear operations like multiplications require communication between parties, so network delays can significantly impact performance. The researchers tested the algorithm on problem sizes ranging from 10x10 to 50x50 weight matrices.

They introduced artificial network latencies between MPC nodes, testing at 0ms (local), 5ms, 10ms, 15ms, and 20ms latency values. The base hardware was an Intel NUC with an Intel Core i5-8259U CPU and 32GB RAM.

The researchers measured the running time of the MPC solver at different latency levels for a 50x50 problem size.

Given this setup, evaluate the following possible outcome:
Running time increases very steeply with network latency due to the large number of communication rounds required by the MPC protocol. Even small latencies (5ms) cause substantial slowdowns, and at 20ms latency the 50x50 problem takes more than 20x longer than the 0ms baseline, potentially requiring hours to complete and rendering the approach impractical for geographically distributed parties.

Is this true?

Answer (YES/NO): NO